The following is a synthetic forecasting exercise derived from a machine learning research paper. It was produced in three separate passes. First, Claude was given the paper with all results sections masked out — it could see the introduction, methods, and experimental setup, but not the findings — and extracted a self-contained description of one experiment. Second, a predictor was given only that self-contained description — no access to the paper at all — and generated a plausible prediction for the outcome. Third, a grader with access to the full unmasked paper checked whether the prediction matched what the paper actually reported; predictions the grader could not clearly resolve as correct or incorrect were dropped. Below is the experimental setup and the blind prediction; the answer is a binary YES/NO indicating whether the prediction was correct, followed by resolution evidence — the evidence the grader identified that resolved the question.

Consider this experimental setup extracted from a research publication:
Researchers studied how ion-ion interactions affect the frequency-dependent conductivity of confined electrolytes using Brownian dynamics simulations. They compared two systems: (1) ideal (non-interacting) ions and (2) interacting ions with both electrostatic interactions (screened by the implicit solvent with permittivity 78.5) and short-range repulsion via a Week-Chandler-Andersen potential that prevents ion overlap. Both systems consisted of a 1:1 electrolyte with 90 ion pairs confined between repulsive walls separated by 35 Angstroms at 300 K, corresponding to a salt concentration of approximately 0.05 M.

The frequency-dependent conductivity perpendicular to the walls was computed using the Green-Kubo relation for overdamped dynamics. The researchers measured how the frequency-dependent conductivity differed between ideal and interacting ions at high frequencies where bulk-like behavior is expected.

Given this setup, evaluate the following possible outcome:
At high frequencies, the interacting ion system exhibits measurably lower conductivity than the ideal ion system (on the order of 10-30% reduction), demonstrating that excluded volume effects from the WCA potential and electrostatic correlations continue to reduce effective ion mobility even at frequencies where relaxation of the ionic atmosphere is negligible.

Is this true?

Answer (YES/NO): NO